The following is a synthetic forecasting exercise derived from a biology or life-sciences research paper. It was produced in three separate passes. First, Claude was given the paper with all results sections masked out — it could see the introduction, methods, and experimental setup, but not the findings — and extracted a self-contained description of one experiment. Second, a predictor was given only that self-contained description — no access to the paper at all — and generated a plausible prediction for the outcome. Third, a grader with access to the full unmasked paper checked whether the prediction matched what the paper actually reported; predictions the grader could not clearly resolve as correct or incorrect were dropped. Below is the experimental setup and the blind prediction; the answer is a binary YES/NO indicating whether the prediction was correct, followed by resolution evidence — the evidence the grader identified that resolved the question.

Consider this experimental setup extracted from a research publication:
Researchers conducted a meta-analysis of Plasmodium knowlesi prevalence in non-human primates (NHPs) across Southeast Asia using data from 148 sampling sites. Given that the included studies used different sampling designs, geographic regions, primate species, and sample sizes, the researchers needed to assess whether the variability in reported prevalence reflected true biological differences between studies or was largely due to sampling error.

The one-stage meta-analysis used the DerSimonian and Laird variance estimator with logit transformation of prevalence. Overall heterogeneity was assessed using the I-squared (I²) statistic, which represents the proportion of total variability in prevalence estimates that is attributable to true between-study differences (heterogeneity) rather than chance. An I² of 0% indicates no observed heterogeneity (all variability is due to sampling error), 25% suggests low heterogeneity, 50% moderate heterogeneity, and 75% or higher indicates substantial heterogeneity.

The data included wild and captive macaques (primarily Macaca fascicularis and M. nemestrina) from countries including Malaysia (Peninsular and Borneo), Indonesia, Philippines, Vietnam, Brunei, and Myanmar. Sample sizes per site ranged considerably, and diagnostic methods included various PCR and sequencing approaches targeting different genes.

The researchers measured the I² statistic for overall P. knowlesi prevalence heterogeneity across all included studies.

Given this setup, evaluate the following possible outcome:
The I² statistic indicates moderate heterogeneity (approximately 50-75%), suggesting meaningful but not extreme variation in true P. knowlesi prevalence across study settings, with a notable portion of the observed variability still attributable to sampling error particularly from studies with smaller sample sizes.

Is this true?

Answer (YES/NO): NO